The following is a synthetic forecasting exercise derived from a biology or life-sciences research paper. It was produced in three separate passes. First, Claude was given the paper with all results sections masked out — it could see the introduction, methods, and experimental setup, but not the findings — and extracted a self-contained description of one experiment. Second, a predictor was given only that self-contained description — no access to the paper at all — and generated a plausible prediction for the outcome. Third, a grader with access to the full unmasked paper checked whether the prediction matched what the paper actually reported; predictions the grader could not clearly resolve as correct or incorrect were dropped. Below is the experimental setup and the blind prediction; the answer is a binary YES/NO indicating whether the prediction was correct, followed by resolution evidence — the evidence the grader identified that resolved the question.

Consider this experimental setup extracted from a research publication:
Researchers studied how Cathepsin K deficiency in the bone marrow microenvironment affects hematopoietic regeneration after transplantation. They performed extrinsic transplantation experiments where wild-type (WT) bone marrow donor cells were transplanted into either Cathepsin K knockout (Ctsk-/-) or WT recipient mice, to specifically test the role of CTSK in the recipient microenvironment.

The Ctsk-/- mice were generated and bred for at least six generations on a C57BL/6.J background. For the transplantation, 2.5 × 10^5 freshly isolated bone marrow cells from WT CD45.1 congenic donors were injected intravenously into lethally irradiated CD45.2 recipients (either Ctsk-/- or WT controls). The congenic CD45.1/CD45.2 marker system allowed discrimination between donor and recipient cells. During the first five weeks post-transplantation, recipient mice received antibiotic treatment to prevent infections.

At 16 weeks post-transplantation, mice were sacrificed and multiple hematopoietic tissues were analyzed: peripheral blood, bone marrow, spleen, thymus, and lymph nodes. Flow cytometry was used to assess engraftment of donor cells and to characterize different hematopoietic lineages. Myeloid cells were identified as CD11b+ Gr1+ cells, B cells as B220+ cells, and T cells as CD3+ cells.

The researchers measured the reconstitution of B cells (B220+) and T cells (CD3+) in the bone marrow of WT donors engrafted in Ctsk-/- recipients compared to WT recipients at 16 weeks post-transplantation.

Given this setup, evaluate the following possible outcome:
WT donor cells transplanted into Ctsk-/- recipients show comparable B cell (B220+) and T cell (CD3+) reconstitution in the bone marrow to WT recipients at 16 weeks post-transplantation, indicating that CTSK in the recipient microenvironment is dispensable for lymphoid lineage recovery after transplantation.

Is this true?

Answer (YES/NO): NO